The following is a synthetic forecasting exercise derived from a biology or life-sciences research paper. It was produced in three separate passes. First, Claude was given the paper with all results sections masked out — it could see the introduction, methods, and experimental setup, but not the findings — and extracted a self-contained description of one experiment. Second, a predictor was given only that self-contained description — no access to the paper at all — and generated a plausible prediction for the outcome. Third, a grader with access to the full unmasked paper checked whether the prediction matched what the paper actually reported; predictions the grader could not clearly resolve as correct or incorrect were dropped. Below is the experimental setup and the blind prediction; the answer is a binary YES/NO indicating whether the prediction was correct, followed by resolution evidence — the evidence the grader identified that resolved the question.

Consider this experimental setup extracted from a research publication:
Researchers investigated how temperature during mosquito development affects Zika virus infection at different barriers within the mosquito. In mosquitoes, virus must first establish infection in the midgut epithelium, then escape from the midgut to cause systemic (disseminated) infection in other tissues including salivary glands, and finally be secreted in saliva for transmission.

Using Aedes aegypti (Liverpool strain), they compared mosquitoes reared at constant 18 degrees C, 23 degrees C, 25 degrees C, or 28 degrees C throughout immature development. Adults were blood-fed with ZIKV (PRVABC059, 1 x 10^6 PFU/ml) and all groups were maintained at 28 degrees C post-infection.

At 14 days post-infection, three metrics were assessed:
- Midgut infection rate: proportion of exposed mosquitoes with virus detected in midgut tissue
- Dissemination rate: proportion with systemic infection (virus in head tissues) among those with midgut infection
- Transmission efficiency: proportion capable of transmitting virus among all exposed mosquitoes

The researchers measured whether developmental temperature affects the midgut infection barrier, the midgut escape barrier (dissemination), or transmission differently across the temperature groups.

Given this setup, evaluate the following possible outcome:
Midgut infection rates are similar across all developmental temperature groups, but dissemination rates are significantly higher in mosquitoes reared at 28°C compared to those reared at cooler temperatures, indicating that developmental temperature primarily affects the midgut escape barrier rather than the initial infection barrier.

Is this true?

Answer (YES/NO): NO